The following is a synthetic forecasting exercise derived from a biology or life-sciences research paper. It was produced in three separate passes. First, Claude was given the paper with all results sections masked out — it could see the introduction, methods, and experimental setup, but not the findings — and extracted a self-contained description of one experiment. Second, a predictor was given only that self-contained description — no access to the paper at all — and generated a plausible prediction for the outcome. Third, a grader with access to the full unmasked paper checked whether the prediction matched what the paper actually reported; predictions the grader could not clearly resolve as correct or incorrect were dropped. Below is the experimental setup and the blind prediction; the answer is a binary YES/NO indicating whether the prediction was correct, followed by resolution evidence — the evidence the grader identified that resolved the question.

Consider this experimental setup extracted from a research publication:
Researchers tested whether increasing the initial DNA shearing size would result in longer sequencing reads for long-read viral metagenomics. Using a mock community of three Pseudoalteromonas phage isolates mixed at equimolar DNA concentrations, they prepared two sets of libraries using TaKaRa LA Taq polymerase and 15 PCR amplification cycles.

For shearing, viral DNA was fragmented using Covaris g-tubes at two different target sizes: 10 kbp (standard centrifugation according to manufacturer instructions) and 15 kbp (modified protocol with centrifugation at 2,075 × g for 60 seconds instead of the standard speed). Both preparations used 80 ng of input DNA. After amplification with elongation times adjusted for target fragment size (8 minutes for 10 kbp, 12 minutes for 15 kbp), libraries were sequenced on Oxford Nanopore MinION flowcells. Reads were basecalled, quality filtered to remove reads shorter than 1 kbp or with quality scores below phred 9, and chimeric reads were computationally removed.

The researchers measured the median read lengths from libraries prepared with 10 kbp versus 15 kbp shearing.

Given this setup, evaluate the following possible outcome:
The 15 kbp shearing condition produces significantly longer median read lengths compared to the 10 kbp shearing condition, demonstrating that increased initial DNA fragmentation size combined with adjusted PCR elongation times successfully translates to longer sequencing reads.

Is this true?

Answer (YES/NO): NO